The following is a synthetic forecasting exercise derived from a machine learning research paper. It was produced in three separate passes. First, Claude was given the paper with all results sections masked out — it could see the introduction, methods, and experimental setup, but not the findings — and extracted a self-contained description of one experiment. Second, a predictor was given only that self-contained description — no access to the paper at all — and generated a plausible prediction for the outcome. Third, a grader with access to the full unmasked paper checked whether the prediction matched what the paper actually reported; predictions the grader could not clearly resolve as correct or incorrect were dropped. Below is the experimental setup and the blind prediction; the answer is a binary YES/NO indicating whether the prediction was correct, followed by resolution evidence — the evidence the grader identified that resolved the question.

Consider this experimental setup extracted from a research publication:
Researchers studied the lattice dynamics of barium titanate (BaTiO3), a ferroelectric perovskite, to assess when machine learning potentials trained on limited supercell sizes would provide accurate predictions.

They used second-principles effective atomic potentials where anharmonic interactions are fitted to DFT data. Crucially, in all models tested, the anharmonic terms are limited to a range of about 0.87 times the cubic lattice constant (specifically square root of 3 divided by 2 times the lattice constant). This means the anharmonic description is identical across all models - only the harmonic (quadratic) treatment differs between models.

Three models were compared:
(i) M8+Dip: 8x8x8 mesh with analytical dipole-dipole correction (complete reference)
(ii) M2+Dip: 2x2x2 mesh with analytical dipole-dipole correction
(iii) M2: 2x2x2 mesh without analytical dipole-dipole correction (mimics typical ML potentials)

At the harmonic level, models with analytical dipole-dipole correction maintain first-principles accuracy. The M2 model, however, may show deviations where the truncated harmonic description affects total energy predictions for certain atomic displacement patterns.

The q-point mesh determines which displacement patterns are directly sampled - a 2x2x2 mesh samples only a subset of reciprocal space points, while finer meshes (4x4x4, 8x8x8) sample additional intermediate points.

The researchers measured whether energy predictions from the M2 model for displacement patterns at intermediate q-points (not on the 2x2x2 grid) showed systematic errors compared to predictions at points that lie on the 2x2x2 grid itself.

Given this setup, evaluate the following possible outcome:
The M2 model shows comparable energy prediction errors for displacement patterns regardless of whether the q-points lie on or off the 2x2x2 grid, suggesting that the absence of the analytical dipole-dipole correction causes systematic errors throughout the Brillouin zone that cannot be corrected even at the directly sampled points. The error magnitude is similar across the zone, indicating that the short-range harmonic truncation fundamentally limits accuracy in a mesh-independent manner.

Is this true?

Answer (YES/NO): NO